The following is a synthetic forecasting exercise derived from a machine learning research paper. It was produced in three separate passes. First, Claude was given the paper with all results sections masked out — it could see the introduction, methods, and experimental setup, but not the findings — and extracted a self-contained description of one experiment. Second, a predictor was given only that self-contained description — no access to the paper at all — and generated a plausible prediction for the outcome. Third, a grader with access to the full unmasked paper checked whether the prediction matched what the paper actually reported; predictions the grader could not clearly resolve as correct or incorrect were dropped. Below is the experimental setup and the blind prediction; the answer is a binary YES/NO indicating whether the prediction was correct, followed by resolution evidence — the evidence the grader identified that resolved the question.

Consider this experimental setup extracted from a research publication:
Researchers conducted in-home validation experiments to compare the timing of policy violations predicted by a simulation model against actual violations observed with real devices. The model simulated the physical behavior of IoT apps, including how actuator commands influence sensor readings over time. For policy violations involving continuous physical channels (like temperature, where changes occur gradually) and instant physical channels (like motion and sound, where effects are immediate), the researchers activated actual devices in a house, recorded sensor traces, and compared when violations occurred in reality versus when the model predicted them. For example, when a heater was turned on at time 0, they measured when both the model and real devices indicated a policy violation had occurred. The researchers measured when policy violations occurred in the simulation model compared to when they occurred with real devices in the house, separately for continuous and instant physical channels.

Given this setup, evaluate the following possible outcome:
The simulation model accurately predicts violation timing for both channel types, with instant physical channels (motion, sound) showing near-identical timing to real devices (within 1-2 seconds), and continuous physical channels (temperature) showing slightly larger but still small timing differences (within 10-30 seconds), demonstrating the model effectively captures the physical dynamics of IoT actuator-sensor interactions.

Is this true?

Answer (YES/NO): NO